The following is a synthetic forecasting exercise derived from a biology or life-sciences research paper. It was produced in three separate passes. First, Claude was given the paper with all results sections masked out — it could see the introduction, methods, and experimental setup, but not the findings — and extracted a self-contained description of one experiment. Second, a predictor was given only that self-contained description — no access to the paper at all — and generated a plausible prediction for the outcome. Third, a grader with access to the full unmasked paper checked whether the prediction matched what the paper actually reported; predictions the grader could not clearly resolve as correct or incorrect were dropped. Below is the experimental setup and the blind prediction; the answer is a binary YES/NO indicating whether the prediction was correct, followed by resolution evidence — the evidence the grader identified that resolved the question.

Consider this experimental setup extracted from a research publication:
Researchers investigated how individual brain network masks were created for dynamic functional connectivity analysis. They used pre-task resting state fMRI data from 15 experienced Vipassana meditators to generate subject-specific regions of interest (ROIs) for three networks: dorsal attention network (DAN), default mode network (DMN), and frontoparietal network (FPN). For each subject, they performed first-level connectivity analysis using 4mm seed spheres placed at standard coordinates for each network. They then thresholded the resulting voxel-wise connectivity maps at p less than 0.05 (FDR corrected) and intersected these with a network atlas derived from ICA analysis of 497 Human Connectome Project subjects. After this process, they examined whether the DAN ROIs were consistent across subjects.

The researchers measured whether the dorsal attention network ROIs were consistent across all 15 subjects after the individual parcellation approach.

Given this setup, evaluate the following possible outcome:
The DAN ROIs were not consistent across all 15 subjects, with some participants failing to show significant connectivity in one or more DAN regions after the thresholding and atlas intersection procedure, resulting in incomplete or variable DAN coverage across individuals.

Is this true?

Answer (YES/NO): YES